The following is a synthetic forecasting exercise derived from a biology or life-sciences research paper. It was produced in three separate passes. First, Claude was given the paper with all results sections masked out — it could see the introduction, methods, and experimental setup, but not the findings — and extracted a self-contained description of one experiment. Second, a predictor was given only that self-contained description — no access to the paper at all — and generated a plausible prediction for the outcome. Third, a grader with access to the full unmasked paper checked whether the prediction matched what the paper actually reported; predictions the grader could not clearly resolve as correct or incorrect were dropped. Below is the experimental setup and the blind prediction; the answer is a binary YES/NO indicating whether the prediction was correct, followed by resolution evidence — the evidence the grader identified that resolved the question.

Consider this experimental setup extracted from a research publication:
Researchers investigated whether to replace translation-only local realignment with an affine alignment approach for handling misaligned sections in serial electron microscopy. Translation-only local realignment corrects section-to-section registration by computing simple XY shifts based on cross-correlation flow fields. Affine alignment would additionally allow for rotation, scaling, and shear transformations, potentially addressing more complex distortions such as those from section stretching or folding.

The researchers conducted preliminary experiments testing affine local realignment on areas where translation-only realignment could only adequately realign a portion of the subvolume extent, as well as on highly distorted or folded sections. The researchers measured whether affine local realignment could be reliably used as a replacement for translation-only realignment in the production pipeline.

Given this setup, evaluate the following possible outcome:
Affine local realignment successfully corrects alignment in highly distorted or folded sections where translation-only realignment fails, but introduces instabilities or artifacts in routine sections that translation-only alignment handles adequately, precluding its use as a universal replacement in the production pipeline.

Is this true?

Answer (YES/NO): NO